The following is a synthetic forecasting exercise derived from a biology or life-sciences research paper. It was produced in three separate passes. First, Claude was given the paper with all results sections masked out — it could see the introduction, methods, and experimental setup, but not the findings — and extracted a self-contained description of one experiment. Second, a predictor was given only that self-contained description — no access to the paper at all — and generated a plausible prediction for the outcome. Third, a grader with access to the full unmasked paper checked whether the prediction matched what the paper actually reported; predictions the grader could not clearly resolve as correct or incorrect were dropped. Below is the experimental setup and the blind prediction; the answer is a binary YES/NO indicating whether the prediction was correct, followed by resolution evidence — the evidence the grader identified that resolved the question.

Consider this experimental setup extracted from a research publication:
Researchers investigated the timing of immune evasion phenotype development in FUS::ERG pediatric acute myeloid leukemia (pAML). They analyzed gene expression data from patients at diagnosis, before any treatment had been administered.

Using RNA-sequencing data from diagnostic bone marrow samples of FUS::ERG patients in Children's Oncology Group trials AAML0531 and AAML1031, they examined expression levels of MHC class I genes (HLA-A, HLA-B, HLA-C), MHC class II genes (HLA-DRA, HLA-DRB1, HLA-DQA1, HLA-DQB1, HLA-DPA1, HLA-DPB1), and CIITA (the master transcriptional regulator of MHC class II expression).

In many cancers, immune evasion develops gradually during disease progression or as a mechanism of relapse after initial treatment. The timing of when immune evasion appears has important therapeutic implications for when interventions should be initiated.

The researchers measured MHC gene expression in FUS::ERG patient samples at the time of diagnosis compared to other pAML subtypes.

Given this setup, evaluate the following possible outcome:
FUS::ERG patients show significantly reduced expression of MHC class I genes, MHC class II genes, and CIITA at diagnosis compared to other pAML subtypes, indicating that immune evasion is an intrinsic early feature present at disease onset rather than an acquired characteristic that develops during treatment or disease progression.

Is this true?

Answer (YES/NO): YES